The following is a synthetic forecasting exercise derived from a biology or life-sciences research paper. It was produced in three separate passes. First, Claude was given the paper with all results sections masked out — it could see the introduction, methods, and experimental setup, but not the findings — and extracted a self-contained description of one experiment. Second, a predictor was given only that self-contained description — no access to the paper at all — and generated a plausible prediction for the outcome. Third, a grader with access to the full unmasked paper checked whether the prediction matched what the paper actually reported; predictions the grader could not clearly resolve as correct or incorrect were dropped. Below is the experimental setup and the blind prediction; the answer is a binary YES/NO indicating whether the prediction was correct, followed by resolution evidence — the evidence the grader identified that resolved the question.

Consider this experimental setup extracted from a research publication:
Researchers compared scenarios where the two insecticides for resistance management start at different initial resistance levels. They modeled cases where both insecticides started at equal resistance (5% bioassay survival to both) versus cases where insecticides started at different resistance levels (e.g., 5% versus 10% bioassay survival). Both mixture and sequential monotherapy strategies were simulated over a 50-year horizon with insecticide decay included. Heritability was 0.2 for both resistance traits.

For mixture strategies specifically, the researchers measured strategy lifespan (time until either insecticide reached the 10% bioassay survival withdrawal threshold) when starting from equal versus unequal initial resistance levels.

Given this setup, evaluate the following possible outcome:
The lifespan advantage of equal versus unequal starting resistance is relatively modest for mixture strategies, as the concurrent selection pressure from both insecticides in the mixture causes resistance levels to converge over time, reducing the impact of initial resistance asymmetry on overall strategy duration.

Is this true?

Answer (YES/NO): NO